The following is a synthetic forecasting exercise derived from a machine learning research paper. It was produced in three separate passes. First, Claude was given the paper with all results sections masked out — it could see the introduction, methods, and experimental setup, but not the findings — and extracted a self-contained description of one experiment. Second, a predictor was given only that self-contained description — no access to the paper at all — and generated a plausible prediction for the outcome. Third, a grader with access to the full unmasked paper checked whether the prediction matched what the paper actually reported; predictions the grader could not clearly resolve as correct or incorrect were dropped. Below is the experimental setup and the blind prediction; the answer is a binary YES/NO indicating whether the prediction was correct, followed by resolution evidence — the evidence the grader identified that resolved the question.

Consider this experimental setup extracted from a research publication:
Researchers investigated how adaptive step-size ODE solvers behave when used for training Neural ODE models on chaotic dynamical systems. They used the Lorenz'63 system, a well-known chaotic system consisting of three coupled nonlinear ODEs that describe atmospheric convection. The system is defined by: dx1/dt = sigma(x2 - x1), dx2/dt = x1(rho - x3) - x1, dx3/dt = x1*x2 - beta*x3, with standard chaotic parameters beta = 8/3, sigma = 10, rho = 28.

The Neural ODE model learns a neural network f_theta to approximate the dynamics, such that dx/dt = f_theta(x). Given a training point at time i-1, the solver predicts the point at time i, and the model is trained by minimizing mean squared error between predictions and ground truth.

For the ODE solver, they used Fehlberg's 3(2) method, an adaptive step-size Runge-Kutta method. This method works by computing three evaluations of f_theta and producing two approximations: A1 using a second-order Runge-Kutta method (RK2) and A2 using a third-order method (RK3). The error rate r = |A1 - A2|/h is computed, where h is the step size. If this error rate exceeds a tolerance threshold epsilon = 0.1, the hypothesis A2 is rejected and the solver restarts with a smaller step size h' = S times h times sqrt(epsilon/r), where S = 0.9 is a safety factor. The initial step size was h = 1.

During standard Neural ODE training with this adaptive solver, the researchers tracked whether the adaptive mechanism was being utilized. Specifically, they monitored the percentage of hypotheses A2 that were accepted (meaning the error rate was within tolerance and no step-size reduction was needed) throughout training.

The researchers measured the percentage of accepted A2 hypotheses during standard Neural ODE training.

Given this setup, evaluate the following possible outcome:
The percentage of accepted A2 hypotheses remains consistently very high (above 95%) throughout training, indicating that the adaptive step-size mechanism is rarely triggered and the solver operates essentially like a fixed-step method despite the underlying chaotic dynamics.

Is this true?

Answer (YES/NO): YES